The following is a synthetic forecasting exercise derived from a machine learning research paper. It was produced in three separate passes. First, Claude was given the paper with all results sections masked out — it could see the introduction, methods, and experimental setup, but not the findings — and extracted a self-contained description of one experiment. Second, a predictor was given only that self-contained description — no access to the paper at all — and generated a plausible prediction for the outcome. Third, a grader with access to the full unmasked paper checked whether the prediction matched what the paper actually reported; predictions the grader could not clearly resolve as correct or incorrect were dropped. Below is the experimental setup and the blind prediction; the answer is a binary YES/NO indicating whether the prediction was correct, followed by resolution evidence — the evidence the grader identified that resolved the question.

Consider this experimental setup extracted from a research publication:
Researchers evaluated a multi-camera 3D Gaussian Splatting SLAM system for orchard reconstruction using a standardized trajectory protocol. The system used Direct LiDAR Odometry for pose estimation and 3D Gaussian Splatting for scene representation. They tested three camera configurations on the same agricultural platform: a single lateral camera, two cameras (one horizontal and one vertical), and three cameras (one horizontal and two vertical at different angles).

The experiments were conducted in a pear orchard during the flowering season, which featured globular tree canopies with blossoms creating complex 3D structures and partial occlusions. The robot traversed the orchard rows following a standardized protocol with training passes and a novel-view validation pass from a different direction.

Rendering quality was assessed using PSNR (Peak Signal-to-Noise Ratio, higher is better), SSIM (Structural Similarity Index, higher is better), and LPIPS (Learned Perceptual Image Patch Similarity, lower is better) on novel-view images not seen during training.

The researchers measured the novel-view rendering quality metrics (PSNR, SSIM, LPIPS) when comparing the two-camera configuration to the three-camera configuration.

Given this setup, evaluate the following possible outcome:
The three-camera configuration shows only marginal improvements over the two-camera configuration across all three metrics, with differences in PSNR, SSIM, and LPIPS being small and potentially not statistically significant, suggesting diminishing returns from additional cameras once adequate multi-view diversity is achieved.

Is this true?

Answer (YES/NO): NO